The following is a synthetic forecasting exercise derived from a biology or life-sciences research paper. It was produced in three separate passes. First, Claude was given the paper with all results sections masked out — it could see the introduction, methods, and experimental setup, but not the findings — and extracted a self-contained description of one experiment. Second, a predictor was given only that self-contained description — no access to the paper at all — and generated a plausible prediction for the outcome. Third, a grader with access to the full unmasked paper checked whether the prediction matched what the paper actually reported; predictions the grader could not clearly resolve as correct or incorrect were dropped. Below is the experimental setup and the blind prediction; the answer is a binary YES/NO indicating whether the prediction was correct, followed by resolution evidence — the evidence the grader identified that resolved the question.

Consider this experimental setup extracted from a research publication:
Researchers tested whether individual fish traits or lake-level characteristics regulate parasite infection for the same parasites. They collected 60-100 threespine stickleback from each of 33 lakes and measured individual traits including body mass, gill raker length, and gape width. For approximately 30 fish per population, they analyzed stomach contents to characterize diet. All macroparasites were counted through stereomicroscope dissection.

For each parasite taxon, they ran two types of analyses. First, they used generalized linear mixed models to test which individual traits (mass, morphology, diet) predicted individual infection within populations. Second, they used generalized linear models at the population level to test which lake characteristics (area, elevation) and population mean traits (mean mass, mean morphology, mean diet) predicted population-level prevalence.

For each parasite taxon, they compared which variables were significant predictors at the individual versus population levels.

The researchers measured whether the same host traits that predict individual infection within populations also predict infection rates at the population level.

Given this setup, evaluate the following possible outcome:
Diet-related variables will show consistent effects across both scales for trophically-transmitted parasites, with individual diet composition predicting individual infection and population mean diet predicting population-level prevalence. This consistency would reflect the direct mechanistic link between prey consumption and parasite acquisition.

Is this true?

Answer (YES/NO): NO